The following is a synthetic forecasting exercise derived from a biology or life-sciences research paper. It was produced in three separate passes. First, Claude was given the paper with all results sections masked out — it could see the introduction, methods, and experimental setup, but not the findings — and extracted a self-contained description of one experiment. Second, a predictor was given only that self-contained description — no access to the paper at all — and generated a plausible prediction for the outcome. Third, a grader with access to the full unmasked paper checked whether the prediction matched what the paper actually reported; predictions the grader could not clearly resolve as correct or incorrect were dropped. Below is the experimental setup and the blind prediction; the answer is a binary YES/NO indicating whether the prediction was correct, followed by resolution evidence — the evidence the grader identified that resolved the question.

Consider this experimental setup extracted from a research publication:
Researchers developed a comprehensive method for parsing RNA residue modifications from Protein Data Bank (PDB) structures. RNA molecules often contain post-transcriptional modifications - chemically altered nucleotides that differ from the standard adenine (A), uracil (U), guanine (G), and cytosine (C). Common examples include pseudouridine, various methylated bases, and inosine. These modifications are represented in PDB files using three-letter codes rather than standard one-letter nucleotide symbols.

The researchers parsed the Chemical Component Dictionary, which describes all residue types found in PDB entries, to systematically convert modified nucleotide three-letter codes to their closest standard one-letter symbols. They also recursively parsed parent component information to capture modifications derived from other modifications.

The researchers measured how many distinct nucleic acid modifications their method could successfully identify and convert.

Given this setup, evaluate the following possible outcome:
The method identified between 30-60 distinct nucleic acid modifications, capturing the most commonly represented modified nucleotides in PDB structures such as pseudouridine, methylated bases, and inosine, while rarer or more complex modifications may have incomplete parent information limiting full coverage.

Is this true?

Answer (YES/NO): NO